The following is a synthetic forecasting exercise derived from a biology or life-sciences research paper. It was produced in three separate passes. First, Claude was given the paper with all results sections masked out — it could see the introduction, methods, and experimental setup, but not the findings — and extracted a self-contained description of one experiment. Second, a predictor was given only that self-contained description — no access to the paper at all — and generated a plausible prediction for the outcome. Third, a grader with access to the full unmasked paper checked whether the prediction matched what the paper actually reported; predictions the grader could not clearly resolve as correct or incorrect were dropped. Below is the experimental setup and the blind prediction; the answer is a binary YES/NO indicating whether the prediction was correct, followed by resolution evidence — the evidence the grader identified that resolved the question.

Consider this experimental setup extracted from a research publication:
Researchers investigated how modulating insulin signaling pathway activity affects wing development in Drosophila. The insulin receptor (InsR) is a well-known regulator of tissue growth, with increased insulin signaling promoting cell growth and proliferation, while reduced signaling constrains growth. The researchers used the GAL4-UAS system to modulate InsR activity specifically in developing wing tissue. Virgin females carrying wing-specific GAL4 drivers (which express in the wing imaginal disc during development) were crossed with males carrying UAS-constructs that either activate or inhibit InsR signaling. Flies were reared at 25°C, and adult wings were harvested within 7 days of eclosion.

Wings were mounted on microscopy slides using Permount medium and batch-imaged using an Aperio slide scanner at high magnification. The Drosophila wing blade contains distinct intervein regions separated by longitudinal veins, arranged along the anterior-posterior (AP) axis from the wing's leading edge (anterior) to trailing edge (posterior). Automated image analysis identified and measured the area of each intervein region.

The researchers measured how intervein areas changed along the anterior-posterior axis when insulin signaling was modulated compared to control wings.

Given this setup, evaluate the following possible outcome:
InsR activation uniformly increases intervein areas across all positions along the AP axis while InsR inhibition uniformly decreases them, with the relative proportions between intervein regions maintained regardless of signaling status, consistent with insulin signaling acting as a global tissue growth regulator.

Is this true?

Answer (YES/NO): NO